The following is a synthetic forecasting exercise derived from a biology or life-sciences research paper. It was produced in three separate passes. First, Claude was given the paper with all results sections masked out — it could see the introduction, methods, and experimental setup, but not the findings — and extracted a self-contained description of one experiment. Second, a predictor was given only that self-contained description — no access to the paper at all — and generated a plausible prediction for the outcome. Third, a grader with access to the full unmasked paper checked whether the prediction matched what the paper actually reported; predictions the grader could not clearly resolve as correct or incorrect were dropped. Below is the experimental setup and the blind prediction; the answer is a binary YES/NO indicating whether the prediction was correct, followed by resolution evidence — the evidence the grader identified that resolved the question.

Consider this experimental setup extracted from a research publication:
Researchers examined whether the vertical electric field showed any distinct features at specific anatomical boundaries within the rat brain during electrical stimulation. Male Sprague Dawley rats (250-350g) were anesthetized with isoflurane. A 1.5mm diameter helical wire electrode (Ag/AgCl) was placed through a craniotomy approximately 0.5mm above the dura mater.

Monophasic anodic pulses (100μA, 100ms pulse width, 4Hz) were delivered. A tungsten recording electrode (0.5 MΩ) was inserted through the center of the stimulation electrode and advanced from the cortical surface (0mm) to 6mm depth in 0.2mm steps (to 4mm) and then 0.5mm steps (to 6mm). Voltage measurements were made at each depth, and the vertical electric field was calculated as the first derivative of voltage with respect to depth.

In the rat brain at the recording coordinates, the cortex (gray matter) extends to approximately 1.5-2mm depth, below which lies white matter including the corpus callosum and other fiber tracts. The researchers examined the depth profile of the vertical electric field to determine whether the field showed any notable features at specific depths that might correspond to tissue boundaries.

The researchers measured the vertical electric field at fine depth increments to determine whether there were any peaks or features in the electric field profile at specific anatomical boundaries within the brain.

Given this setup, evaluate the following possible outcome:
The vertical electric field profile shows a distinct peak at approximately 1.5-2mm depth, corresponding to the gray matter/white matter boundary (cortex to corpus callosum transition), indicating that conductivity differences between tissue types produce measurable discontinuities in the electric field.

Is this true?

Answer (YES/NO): YES